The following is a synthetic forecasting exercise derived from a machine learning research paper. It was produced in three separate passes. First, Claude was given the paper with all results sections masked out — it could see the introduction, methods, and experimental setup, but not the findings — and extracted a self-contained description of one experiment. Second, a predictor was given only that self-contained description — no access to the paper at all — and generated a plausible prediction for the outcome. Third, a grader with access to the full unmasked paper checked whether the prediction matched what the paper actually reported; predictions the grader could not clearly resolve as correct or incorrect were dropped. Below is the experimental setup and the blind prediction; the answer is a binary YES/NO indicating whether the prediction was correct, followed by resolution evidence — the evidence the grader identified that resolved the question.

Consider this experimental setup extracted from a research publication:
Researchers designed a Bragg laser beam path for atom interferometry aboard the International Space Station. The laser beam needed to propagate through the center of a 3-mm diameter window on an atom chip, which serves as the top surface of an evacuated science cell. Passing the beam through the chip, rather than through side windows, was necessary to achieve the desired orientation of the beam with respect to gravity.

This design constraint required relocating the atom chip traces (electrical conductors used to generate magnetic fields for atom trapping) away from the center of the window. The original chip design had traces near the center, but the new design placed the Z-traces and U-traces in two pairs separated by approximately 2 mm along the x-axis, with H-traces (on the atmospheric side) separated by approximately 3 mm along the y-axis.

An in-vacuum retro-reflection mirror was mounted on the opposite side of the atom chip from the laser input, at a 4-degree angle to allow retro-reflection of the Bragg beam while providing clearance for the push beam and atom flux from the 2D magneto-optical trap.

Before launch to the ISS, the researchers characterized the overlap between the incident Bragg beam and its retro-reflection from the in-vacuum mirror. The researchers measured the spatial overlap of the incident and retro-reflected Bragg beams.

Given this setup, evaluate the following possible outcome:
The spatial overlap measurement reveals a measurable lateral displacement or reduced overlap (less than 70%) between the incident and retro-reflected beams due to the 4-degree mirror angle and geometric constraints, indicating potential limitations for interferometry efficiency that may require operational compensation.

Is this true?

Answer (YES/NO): NO